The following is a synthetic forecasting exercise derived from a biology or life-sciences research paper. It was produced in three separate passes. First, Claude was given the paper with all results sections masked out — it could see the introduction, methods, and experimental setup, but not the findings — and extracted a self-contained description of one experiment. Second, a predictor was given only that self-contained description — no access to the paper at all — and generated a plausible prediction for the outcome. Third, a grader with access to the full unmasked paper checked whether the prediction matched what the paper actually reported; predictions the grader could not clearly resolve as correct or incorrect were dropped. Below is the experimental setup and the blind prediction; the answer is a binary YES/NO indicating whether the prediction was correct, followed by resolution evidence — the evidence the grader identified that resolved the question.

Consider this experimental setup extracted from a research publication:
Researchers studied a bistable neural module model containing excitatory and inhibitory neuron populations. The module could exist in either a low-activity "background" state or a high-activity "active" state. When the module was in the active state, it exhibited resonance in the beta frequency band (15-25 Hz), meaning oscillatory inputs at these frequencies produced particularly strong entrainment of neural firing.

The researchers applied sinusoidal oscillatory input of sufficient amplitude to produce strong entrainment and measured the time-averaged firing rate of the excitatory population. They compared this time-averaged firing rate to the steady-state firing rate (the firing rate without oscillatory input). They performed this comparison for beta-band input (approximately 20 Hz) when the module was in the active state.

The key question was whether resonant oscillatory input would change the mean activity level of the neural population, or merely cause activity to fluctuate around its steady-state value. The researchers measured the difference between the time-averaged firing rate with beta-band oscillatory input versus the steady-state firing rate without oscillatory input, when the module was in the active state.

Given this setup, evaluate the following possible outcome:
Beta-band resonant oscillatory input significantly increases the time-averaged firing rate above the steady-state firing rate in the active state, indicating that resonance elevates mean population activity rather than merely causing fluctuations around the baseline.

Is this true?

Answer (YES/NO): YES